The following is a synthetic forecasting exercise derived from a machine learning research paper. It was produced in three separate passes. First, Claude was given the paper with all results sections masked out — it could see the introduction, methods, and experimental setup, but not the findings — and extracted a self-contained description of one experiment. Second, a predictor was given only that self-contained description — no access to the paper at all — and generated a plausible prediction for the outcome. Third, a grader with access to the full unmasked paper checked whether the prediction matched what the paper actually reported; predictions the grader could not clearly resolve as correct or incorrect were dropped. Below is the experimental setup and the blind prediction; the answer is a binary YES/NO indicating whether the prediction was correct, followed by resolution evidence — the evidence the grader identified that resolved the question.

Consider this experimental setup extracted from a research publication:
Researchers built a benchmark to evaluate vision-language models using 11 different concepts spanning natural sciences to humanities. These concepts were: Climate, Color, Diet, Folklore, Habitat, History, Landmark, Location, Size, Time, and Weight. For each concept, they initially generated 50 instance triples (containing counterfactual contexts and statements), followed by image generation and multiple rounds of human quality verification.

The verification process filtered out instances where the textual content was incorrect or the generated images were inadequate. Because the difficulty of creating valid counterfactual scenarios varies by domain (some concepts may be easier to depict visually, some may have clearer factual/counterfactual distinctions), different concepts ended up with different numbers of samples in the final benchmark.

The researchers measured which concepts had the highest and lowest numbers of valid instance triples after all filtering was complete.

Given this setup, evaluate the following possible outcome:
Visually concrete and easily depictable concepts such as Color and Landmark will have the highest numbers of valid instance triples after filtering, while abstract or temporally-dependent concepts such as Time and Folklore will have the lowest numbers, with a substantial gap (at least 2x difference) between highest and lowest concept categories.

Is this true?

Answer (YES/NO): NO